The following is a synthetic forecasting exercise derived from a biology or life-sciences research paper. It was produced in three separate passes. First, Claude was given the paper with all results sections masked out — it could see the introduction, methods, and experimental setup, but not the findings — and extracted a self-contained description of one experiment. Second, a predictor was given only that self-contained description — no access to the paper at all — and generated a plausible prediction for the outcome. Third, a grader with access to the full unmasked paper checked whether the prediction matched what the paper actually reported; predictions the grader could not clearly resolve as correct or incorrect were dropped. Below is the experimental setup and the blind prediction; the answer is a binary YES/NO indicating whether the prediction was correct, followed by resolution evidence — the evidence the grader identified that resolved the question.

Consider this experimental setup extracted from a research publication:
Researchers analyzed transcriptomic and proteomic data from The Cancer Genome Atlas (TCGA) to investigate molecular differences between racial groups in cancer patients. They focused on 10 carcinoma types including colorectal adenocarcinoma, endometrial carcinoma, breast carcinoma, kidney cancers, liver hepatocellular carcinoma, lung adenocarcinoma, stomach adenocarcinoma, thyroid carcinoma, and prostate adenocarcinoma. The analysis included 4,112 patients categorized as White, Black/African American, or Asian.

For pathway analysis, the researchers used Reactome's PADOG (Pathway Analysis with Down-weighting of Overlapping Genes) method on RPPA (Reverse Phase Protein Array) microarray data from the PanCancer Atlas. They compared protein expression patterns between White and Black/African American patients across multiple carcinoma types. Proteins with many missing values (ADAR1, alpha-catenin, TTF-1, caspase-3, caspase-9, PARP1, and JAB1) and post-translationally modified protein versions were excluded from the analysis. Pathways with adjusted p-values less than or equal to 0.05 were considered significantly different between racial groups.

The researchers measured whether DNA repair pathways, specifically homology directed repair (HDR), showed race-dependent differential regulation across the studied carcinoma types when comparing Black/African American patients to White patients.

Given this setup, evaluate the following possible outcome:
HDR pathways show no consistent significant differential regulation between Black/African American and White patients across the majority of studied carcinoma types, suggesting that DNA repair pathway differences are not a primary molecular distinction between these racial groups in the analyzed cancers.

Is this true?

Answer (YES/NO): NO